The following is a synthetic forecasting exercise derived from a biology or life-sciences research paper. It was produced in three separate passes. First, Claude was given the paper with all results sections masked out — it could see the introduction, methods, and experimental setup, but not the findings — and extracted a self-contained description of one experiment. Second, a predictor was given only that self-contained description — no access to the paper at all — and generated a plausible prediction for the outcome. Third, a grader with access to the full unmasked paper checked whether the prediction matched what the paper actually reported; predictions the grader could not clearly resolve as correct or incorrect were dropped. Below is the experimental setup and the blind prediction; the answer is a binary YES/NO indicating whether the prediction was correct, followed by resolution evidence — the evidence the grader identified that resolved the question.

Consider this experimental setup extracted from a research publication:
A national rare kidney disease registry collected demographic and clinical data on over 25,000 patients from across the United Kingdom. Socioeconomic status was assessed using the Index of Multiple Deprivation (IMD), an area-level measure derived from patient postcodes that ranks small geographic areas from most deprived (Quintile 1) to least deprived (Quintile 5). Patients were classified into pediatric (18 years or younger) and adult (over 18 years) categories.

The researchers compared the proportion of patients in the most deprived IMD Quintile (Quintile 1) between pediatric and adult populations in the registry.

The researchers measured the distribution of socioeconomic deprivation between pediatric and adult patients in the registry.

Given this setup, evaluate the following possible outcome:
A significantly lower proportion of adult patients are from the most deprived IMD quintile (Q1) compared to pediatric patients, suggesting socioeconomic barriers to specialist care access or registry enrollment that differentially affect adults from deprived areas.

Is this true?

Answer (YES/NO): YES